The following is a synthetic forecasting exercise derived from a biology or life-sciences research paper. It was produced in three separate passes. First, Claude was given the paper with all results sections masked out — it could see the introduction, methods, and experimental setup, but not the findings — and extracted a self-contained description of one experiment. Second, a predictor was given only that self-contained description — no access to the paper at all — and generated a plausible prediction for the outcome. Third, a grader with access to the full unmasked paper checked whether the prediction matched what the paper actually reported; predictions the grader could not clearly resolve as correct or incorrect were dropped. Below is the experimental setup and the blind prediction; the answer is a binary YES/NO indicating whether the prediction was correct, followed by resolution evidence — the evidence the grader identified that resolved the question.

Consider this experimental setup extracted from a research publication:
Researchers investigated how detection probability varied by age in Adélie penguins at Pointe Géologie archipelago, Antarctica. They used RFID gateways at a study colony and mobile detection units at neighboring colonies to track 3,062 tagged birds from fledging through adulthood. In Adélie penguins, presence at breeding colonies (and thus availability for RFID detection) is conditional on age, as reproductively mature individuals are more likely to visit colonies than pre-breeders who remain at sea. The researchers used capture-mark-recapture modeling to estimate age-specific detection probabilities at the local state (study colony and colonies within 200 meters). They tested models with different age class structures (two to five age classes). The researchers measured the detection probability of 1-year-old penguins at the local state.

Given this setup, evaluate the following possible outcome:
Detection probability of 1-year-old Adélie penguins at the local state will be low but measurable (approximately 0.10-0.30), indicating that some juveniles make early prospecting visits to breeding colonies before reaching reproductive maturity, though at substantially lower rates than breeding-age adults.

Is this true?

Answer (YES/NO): NO